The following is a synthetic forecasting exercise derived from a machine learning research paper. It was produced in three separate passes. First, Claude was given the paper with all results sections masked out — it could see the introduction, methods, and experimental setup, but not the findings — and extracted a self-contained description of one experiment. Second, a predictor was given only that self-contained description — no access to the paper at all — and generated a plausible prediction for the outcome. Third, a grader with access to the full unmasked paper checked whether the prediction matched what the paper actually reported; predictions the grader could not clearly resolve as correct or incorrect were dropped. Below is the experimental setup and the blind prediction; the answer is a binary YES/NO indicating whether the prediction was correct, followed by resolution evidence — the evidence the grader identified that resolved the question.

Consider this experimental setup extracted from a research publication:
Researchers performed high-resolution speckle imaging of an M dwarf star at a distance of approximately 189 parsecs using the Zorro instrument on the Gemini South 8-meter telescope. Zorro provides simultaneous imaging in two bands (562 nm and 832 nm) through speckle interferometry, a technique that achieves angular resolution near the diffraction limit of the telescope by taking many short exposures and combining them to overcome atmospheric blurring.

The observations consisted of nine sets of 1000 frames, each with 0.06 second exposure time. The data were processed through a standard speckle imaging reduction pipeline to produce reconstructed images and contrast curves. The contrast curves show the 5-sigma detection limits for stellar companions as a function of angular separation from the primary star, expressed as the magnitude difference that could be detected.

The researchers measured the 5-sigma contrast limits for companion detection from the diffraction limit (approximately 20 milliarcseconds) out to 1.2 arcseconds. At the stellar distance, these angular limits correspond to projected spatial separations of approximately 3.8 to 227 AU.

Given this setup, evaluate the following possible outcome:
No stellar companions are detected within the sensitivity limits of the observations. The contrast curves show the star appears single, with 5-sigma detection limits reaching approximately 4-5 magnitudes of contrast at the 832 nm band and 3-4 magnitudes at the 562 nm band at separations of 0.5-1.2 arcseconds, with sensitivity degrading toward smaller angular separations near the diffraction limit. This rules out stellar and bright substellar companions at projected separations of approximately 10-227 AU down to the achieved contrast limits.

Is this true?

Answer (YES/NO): NO